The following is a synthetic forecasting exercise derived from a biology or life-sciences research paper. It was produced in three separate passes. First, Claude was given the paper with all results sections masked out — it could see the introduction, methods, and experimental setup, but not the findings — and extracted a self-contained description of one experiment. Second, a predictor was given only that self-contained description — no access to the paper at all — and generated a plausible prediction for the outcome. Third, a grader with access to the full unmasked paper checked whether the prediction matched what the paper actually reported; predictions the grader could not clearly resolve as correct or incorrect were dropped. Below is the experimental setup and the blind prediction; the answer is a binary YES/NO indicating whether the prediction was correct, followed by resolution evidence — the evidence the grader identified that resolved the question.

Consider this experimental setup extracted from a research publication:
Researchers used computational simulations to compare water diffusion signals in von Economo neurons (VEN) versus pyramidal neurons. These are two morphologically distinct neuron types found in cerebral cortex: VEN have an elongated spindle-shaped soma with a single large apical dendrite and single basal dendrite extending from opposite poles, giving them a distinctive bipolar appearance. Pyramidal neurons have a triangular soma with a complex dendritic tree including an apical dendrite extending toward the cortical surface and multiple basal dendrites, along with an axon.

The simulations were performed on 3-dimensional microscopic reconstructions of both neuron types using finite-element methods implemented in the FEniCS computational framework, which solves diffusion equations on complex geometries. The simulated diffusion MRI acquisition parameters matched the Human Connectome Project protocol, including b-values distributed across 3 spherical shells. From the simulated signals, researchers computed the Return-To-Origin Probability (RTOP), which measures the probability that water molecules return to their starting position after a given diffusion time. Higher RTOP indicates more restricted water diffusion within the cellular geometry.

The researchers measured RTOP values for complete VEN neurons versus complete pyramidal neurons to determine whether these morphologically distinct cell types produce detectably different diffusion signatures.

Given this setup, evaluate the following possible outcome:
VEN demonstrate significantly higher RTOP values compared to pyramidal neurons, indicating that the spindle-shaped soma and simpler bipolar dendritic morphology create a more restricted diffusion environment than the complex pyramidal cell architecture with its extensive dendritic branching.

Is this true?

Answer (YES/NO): NO